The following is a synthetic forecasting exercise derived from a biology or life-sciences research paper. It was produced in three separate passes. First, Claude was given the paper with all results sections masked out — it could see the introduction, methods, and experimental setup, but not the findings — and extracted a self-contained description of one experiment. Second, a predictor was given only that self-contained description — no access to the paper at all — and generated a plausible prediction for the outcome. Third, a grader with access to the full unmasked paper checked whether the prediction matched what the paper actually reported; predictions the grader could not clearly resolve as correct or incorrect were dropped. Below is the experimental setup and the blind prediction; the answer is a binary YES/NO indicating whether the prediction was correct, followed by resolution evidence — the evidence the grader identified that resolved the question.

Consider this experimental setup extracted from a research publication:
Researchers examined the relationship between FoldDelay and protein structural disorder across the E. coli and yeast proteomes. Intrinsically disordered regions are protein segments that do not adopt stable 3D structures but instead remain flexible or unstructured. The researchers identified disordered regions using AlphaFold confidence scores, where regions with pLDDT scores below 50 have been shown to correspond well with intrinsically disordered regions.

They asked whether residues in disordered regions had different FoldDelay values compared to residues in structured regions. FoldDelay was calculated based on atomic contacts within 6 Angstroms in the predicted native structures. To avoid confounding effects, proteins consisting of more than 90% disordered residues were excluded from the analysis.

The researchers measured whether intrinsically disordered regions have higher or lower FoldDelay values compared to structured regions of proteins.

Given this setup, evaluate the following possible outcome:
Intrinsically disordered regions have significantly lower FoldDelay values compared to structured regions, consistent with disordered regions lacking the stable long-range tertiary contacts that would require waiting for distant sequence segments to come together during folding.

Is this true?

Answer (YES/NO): YES